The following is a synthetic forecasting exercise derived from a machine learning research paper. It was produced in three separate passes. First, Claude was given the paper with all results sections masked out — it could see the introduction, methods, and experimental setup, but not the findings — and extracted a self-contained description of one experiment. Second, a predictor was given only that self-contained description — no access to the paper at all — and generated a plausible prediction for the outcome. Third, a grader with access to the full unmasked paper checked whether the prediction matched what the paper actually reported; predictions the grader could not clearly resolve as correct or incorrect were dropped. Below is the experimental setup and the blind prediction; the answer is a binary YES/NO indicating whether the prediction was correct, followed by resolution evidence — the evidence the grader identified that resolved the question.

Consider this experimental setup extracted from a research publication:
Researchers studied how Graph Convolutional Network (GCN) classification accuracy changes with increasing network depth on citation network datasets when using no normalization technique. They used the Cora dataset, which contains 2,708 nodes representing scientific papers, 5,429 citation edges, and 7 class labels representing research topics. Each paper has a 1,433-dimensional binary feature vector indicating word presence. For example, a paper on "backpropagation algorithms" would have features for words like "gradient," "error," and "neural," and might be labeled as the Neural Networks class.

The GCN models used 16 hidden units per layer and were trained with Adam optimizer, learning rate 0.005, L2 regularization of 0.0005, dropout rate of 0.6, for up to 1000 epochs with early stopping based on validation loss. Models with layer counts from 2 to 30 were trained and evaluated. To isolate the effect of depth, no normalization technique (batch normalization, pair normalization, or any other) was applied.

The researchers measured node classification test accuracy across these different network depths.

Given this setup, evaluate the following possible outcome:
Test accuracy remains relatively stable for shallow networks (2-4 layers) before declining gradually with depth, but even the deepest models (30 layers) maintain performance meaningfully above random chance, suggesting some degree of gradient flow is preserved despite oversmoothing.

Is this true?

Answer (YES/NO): NO